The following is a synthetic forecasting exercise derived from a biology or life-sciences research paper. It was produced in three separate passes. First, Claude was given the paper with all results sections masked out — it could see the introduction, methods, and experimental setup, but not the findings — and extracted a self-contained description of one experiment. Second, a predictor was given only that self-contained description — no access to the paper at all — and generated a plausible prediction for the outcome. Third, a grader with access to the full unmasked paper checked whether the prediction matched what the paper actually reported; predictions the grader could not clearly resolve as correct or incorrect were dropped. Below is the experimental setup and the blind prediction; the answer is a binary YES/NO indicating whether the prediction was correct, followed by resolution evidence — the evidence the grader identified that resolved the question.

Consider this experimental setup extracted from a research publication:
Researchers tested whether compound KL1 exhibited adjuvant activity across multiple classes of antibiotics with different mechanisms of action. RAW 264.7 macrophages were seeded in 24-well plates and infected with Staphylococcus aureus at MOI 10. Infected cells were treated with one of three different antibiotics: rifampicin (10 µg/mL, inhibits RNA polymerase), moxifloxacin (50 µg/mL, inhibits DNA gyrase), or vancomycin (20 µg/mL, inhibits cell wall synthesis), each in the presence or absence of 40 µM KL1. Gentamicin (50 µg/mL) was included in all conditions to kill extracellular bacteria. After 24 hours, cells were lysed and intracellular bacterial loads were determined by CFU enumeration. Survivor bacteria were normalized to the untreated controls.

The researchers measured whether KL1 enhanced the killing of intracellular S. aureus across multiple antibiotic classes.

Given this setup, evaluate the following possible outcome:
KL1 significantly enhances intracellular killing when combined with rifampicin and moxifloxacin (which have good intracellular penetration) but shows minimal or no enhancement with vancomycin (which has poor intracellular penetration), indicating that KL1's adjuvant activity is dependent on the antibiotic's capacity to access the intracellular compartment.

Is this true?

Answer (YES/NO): YES